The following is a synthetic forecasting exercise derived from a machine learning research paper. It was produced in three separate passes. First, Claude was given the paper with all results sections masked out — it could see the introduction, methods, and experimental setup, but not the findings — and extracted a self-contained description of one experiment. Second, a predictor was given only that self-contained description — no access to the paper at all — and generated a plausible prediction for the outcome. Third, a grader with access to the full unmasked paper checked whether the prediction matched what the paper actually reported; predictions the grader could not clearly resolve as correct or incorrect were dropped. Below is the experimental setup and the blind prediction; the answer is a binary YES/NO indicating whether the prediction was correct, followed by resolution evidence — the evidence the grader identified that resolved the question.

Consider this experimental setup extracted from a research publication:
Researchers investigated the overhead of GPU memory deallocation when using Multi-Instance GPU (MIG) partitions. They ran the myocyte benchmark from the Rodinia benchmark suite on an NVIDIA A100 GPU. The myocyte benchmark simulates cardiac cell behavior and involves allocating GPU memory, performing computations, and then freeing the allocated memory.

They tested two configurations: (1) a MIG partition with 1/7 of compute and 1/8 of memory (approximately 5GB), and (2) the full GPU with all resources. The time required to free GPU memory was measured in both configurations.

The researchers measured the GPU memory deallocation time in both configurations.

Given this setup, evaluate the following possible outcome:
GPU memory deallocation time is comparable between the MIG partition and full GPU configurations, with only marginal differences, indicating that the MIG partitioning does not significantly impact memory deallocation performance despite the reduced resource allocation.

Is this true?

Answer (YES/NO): NO